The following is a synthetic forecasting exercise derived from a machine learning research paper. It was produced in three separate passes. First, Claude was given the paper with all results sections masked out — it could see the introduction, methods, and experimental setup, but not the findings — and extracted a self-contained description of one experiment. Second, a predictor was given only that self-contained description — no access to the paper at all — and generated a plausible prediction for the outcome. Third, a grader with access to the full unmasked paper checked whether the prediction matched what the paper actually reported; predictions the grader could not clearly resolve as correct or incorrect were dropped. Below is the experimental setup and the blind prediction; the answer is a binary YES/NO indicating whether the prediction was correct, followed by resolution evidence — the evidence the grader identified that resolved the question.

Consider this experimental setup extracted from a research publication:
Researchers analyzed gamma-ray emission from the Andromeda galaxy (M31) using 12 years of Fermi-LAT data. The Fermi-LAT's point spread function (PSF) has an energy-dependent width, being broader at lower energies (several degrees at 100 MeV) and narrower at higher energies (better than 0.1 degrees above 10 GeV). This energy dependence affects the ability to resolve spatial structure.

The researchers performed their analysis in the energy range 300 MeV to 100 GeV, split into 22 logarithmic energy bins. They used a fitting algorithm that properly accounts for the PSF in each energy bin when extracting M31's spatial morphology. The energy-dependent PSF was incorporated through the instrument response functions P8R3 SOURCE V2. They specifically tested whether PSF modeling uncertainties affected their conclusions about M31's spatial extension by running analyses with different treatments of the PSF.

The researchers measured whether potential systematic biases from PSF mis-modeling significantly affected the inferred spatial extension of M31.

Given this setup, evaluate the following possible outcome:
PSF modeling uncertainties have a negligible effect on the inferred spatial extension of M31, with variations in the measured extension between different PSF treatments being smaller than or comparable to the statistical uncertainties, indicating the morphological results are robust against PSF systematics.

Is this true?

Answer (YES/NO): YES